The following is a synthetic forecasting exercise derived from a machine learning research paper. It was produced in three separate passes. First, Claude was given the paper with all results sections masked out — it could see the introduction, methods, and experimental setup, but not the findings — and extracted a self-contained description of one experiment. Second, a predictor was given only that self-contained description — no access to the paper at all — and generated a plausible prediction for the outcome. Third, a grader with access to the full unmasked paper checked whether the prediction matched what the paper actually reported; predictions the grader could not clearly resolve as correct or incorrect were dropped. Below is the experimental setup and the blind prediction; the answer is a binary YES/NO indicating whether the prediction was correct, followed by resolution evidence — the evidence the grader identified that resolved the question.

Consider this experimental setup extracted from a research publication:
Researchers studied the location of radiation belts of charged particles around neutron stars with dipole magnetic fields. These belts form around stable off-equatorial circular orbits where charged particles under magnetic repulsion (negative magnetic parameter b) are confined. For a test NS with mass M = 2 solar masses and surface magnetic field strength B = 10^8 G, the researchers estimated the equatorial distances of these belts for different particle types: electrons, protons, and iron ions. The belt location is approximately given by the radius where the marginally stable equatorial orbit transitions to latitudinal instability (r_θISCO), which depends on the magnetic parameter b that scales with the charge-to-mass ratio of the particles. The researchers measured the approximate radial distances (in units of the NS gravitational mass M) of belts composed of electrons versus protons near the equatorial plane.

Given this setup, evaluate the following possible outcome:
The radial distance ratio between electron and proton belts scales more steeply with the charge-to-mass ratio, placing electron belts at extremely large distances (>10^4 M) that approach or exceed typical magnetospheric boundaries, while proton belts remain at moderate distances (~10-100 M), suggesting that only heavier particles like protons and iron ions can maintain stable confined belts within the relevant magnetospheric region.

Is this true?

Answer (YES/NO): NO